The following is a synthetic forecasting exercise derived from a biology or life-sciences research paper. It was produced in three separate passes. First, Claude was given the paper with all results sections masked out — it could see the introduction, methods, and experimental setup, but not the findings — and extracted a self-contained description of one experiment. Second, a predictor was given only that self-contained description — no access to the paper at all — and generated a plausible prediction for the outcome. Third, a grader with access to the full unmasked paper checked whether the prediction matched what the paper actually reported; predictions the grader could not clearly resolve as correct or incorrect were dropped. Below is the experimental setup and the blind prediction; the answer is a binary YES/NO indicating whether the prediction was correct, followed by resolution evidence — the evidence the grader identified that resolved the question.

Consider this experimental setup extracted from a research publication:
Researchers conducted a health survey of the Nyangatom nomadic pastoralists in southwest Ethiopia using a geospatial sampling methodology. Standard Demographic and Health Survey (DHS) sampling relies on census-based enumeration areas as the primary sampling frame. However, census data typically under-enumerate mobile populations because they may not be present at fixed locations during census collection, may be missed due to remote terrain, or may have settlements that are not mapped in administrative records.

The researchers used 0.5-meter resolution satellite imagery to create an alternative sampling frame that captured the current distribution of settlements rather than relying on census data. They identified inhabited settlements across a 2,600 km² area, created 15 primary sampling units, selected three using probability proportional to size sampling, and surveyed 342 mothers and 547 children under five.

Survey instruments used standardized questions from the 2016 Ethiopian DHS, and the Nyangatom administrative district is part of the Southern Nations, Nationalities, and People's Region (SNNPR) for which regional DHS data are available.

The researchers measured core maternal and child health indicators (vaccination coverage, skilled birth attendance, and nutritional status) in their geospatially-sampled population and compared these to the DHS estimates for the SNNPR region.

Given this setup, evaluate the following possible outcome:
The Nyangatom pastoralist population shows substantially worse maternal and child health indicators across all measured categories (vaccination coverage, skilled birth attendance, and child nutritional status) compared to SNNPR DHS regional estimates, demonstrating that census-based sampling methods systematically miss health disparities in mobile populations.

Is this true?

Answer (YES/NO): NO